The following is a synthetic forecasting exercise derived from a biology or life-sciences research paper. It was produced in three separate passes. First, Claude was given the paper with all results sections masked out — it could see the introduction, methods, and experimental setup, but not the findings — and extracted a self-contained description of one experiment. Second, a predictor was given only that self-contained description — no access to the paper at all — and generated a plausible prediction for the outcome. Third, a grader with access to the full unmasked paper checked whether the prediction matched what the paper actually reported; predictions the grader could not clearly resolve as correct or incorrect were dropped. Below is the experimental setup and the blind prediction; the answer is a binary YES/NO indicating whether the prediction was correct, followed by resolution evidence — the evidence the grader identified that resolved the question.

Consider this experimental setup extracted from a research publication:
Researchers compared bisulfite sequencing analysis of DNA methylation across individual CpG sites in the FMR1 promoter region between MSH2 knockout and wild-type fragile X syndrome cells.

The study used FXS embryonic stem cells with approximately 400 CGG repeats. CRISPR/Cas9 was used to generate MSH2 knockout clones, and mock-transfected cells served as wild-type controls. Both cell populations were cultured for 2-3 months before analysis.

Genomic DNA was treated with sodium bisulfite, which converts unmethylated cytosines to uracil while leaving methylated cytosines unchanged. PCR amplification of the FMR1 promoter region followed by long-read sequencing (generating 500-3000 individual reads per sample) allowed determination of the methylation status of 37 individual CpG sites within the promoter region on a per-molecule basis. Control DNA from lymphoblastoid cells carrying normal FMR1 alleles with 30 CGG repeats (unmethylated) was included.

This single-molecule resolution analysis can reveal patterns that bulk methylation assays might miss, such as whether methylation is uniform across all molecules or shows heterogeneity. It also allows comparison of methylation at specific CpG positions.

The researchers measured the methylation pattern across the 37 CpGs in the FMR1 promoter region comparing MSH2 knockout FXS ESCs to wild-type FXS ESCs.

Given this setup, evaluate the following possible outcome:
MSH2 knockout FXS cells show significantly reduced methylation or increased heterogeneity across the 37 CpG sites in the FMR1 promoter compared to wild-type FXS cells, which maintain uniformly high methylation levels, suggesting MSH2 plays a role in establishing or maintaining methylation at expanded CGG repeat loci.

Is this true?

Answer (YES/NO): NO